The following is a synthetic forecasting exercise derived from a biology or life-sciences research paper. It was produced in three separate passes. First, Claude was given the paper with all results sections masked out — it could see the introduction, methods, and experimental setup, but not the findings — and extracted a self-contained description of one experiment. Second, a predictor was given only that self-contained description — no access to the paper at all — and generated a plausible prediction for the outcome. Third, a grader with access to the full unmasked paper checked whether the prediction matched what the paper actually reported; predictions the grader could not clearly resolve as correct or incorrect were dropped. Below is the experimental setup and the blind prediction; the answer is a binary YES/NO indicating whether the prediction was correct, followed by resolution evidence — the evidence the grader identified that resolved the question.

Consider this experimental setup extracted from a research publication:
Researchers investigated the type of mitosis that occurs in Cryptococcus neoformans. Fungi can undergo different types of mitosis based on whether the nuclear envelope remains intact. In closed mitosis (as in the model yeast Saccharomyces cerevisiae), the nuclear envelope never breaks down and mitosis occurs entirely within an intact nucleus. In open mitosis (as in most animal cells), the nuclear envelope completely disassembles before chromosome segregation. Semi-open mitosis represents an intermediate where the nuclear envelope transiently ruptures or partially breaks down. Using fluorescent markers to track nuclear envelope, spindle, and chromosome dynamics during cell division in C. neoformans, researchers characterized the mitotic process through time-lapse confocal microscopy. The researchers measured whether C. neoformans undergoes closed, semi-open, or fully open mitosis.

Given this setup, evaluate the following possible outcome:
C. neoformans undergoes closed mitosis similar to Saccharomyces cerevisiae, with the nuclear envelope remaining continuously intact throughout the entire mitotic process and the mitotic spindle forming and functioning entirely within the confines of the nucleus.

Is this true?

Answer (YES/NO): NO